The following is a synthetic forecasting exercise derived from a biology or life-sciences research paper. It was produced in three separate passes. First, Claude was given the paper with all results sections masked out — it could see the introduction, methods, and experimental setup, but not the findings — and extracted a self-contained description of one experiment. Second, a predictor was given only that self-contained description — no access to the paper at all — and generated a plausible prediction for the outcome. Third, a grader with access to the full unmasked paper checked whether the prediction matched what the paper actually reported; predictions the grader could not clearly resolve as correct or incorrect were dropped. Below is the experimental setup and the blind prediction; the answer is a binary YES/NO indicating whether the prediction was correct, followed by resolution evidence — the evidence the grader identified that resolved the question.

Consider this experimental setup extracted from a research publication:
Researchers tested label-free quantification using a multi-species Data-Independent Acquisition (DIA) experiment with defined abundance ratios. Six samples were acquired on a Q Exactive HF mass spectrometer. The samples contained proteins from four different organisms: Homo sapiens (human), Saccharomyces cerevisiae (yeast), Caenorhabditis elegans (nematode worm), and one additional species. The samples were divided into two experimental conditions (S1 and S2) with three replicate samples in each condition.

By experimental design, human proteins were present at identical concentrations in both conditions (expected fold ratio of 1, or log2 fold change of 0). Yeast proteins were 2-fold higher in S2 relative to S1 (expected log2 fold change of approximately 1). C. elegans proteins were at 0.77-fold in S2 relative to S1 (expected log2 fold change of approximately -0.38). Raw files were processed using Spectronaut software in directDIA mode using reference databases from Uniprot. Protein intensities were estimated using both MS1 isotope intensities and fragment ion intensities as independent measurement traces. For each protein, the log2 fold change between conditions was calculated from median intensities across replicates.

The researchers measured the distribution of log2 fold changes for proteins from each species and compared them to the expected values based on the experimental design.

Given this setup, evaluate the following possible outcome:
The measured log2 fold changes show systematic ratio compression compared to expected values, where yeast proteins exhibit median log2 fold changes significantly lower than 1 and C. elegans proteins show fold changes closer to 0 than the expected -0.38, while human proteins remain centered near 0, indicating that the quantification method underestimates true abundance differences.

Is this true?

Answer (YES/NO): NO